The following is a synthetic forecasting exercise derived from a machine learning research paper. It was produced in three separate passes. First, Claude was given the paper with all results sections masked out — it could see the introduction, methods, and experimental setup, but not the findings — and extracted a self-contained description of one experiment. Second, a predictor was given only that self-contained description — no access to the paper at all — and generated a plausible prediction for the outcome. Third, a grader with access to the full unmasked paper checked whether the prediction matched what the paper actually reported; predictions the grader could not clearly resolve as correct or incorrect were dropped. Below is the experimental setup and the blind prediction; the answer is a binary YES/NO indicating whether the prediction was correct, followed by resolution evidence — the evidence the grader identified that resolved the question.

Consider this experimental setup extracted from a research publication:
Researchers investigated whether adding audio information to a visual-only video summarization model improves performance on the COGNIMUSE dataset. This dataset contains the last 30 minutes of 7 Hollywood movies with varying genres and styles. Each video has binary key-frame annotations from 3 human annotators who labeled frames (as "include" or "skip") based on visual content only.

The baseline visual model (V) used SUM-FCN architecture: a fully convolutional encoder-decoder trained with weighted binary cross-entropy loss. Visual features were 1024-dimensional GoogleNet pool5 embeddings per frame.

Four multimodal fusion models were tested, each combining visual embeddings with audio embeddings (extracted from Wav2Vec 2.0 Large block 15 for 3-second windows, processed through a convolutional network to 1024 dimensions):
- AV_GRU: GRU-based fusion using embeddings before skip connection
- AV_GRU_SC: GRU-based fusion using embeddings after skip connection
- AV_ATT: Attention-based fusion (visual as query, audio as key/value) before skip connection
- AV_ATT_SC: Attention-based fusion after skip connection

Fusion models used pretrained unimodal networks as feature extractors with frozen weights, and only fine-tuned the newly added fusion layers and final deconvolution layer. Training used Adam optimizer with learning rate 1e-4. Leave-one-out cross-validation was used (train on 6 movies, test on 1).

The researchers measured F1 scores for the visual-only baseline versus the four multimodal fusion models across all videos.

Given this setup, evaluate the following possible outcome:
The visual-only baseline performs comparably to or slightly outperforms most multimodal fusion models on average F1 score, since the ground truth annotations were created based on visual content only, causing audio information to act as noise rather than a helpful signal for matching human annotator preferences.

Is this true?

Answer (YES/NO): YES